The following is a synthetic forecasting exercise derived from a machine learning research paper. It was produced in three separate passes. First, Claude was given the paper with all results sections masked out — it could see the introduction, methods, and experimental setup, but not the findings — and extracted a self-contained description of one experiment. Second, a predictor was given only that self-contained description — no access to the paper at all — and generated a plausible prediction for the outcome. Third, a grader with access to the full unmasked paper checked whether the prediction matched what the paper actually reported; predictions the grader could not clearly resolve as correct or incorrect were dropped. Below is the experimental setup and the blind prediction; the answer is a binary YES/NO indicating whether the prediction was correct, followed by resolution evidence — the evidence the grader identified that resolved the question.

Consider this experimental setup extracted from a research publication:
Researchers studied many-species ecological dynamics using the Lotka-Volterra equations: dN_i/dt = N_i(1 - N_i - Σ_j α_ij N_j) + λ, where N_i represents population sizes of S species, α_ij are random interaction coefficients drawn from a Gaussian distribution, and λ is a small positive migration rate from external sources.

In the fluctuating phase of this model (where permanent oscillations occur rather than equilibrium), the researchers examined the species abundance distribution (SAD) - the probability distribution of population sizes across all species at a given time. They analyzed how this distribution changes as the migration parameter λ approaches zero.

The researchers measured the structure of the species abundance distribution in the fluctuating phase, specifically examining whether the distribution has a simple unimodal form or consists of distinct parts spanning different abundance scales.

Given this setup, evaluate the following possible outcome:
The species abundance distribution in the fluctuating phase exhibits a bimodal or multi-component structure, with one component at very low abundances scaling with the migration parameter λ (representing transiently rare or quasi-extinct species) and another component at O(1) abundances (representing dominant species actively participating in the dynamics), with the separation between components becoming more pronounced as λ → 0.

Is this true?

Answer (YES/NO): YES